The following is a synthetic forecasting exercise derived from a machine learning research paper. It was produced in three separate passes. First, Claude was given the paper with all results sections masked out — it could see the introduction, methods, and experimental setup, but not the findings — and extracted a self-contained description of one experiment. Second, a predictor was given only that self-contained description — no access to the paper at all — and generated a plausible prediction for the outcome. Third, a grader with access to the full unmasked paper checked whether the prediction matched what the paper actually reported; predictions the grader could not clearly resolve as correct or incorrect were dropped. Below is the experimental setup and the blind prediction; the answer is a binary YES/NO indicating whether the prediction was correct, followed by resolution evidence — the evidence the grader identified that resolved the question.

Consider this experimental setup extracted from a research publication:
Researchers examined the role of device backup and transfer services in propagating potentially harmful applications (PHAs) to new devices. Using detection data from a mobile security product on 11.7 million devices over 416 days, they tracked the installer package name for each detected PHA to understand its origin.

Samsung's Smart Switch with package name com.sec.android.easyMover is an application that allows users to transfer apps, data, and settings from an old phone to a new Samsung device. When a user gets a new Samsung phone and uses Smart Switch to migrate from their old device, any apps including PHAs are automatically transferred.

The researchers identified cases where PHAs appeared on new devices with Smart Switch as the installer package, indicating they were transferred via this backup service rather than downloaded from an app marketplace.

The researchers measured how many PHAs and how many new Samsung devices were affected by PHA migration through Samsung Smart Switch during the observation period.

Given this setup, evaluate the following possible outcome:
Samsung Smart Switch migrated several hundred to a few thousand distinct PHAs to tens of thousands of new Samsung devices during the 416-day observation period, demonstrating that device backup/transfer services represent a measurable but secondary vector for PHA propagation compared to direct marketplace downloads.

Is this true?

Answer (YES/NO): NO